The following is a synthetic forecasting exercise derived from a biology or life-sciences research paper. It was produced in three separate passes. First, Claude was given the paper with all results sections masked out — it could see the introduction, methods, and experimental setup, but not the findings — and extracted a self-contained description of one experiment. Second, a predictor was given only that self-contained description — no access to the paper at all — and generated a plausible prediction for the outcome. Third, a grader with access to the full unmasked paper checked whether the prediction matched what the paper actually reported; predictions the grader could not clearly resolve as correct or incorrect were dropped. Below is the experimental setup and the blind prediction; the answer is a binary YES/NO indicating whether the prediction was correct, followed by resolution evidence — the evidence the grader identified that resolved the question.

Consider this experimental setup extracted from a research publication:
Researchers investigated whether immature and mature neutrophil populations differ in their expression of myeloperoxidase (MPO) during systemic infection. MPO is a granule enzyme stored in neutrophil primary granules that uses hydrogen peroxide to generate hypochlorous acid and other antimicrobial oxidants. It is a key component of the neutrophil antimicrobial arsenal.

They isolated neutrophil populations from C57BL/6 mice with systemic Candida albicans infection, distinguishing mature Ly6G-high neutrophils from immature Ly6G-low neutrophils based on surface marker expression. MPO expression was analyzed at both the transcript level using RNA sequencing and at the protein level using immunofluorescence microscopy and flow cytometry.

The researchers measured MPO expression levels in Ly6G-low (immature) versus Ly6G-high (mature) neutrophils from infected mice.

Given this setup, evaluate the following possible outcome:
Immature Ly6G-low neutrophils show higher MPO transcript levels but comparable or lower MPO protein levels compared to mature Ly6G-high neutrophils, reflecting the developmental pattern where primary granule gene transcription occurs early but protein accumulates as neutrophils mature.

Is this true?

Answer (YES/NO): NO